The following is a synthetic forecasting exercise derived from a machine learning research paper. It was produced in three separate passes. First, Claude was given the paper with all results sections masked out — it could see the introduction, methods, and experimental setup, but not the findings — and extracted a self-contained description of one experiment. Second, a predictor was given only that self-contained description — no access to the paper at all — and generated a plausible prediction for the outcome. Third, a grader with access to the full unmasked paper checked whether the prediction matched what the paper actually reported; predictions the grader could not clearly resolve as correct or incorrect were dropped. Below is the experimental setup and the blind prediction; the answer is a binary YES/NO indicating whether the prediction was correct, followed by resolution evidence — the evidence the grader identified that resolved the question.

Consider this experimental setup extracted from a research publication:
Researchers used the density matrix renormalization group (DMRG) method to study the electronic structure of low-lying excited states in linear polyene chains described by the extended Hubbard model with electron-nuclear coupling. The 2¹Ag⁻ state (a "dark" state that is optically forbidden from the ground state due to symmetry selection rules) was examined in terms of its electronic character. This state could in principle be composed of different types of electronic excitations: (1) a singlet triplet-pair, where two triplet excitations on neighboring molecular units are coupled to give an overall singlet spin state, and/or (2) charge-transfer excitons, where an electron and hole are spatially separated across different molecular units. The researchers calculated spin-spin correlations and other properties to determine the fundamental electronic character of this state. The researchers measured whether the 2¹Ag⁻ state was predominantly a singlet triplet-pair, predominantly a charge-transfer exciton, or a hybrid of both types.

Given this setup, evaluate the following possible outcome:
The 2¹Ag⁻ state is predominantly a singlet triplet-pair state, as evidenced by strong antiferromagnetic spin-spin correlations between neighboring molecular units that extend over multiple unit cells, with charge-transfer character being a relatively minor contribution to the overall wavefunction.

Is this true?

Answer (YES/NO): NO